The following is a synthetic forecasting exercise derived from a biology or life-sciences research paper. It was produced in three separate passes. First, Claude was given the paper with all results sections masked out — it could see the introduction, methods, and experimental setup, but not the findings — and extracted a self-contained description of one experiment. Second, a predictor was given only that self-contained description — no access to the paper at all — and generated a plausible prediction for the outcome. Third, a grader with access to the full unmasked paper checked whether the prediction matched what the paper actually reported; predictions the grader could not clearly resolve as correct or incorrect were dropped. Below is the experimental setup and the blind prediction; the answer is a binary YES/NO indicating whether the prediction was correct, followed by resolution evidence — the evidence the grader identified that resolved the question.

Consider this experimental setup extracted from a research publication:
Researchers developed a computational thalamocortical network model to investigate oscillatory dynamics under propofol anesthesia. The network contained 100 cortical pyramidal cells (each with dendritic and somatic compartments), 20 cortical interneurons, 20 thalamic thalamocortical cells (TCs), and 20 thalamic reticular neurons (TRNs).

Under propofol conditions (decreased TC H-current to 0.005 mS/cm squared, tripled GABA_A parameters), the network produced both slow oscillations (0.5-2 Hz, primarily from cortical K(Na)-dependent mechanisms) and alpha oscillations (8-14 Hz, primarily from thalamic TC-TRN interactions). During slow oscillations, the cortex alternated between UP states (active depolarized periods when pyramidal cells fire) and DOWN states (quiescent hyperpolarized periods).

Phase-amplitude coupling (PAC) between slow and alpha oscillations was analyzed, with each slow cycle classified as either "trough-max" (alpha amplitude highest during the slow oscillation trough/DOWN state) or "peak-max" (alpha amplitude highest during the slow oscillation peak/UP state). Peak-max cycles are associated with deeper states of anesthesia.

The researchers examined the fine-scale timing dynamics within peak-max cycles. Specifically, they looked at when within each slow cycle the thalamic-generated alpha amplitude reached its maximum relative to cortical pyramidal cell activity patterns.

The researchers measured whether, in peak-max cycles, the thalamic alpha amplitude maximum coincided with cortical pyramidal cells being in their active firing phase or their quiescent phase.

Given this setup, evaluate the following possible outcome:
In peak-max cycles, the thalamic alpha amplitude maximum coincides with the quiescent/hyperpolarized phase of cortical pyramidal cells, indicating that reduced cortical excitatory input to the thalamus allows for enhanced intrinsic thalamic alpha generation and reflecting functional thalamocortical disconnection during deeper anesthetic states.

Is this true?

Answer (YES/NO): NO